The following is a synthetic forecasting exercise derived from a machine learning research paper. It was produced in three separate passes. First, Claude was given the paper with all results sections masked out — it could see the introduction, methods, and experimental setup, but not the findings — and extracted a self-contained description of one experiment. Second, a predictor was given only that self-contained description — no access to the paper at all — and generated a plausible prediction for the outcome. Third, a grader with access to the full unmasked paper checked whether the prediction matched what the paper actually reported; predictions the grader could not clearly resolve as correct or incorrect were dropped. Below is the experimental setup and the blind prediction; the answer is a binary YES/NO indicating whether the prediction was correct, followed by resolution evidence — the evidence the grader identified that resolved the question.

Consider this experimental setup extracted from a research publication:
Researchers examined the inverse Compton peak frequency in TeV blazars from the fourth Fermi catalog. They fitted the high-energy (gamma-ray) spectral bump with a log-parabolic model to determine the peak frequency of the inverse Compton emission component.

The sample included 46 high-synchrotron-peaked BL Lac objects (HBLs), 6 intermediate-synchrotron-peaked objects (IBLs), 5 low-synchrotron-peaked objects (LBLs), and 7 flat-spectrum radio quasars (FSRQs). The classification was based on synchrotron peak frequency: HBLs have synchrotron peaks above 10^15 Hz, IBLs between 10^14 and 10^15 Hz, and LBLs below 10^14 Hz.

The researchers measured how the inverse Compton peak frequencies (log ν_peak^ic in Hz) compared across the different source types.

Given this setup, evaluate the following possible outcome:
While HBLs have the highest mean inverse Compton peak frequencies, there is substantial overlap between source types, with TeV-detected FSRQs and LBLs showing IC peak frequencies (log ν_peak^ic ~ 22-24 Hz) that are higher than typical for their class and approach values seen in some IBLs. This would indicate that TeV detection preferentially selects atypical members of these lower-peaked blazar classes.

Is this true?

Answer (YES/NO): NO